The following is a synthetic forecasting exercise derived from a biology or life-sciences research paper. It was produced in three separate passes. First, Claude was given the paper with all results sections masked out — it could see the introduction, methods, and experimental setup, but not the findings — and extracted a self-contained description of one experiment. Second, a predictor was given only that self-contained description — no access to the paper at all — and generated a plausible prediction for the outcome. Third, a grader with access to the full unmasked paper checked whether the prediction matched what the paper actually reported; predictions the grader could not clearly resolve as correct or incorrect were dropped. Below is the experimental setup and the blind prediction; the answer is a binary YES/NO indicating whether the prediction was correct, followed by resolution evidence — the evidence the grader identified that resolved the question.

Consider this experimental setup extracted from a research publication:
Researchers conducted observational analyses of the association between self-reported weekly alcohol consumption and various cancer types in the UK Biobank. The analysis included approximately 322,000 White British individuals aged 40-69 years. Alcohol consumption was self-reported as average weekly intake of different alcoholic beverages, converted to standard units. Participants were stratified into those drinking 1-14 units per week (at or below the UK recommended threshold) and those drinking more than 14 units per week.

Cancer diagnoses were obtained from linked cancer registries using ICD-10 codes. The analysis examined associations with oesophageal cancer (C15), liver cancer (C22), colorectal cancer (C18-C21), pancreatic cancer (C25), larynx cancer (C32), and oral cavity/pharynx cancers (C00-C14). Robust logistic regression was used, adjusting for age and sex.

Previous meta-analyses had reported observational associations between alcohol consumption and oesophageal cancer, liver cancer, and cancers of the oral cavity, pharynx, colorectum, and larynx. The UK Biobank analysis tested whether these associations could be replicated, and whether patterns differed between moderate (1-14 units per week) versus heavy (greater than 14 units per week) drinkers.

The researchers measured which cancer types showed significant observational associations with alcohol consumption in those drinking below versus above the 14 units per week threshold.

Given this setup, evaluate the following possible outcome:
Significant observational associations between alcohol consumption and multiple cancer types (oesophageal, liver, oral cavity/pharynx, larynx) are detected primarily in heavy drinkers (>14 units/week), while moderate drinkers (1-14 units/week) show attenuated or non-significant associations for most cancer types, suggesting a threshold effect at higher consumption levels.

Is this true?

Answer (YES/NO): YES